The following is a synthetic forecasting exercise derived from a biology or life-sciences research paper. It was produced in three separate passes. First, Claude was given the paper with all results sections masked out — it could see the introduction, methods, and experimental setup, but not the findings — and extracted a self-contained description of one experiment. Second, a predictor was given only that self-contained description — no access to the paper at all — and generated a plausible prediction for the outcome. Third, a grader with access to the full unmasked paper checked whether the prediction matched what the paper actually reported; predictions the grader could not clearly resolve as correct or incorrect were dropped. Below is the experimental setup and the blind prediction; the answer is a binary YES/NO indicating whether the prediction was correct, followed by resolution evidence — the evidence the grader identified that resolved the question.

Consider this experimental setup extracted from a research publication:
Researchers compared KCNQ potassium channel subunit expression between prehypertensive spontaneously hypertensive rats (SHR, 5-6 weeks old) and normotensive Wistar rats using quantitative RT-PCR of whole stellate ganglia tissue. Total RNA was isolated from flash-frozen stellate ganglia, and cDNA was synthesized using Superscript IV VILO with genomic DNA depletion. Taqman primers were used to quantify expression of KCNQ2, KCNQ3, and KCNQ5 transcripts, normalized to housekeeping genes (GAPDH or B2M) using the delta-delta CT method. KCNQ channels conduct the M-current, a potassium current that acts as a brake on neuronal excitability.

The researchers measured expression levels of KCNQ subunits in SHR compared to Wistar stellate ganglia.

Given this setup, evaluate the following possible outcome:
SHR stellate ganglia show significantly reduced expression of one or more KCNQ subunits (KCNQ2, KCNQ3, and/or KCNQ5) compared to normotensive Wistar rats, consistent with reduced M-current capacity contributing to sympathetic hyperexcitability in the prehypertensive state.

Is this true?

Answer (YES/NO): YES